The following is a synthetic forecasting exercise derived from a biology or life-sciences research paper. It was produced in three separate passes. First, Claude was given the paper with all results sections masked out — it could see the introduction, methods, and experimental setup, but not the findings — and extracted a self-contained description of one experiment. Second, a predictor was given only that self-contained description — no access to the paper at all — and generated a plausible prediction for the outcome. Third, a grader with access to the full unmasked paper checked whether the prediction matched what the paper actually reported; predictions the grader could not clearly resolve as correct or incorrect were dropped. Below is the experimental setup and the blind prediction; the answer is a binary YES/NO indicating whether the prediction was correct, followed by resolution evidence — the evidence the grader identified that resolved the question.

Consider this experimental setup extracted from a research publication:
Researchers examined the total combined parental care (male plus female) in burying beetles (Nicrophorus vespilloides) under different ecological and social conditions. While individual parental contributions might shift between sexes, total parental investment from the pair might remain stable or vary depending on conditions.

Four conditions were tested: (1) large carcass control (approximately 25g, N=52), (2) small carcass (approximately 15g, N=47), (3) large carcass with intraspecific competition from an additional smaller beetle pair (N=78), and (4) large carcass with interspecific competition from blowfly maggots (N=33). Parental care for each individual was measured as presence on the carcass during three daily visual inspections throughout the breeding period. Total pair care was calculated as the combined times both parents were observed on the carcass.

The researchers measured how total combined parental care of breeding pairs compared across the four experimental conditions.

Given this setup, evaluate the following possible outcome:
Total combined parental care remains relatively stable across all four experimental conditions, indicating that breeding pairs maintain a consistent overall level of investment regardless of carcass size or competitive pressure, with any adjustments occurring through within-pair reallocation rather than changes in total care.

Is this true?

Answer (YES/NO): NO